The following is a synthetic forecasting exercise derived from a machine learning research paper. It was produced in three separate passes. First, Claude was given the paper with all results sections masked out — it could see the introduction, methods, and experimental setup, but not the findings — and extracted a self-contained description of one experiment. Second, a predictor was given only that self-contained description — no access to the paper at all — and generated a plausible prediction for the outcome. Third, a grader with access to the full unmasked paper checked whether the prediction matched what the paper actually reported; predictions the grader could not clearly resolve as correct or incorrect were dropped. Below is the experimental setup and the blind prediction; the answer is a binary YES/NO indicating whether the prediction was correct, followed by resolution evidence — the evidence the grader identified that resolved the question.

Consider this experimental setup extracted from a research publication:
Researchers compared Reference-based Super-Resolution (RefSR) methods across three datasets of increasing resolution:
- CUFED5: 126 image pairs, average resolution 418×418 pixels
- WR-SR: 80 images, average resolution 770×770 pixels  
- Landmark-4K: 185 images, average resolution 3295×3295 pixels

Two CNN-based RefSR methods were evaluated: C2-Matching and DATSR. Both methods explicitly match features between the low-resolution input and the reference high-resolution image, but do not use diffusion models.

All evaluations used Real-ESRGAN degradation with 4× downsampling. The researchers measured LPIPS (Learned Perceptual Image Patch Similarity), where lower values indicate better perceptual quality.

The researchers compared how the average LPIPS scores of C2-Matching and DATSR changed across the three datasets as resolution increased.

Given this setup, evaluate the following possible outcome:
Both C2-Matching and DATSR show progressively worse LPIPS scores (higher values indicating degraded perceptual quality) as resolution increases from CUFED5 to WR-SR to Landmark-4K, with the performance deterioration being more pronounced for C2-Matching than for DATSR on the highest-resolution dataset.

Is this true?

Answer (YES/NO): NO